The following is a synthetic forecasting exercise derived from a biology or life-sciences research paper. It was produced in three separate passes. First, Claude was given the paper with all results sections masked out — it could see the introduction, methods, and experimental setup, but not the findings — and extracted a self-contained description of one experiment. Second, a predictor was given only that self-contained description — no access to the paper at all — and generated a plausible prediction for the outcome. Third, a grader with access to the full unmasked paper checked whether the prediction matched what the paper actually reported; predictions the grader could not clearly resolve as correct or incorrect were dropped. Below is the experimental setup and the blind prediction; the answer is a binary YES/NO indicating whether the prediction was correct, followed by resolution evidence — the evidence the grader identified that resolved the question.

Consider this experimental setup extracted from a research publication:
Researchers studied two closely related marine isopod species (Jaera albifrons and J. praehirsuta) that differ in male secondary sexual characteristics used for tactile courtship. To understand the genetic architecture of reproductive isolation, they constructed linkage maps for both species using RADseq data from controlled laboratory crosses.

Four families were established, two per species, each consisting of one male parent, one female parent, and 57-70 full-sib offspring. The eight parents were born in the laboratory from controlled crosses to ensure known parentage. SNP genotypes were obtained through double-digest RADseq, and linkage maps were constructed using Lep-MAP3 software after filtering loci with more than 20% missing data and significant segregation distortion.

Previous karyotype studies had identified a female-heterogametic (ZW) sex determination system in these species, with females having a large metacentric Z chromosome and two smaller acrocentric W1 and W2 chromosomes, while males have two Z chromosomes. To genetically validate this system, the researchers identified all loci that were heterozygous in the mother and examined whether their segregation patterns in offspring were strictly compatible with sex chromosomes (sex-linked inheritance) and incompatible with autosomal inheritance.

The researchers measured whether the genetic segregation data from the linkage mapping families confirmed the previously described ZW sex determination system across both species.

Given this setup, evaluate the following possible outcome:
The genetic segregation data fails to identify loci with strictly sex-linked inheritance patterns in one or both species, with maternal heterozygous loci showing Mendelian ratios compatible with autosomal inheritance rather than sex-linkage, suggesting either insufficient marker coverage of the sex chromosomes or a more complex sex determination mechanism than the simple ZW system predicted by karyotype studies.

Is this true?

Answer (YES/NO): NO